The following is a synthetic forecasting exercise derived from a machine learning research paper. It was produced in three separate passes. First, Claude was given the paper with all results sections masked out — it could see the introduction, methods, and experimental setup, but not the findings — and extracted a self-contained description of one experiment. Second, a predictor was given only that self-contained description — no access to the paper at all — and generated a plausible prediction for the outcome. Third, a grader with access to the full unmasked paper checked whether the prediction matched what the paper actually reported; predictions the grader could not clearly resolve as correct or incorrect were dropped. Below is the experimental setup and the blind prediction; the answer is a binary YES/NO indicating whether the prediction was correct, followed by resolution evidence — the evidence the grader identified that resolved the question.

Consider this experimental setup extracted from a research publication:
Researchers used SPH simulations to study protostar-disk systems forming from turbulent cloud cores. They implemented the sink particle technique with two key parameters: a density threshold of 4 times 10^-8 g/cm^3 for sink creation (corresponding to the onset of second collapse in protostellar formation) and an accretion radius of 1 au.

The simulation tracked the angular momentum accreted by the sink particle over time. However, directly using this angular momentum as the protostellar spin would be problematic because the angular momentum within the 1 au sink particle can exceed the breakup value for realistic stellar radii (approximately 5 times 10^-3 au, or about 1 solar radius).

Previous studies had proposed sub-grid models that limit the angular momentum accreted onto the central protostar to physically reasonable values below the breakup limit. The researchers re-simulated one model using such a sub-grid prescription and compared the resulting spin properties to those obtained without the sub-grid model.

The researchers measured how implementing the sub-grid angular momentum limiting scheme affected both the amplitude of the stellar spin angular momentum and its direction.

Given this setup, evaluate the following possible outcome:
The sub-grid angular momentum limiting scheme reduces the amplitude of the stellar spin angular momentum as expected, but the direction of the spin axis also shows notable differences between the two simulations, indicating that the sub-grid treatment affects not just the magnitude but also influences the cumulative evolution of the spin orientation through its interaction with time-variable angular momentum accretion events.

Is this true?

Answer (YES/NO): NO